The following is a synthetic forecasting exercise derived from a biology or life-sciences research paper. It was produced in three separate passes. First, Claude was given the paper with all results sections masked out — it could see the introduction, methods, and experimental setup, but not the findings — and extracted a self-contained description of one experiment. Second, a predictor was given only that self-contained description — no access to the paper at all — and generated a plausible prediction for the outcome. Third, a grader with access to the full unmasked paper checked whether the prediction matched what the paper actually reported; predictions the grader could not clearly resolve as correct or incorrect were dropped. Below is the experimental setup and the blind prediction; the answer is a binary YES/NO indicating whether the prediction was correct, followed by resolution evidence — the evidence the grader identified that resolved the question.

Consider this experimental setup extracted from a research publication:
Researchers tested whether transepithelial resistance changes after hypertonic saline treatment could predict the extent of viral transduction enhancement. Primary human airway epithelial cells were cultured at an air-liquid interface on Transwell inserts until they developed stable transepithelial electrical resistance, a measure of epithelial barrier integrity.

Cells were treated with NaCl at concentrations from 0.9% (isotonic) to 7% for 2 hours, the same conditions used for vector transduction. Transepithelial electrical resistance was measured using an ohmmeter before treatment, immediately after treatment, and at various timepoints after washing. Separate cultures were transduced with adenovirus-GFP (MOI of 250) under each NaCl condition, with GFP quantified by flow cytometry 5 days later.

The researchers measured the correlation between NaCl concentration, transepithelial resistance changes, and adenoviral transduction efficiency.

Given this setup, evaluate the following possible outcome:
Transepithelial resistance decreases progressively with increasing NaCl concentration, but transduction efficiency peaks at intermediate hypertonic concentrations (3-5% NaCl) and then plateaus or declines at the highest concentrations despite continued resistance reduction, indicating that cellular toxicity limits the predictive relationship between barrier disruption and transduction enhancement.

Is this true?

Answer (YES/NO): NO